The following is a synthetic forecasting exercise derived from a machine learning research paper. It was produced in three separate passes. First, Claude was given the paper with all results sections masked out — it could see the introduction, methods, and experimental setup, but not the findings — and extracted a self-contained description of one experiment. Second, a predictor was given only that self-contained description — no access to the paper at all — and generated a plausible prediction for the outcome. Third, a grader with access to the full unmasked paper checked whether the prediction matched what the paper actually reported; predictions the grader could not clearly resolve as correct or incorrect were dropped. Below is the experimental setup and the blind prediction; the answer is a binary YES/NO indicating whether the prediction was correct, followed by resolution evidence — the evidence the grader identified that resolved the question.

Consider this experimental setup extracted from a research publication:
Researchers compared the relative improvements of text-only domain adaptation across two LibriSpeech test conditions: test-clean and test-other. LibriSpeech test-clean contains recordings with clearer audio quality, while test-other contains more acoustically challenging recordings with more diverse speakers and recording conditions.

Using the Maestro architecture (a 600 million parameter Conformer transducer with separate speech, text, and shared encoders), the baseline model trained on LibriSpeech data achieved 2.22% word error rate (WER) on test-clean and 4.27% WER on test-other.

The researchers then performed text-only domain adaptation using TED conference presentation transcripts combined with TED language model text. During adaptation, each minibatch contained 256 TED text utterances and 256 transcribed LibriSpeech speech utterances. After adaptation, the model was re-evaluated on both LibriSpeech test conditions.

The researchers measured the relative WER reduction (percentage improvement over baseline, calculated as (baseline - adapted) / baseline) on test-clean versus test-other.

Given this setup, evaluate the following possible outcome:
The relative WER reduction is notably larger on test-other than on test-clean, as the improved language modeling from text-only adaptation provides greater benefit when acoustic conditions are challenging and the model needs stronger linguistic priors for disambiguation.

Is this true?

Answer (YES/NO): NO